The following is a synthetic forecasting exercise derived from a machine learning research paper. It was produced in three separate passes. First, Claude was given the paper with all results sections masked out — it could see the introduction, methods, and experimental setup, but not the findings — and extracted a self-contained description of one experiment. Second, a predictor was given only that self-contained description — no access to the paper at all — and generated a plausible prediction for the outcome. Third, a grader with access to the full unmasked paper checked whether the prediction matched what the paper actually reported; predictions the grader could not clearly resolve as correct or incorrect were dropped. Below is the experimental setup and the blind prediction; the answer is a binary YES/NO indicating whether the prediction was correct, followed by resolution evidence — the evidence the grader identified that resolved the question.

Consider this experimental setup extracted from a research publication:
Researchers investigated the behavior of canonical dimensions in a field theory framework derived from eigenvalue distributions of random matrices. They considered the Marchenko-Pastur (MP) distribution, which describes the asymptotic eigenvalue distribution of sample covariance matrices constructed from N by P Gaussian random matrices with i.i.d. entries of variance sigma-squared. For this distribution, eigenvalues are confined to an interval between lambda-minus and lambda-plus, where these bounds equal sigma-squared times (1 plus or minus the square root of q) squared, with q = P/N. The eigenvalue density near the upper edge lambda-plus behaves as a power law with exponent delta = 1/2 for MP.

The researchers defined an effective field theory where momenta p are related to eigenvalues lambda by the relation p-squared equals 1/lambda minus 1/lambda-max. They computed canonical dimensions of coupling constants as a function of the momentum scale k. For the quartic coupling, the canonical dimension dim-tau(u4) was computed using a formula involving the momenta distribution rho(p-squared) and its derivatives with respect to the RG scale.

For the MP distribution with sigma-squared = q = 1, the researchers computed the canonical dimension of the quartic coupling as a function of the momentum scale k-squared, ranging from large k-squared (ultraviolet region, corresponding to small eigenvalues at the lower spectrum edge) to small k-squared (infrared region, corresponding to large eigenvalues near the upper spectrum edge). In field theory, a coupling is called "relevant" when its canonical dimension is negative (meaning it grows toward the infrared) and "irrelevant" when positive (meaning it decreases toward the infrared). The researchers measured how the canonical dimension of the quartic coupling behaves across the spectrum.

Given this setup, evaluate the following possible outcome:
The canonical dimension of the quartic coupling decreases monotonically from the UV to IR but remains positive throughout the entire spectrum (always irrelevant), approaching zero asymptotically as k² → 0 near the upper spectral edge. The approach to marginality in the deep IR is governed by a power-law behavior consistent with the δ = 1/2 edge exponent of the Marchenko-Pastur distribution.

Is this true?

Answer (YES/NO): NO